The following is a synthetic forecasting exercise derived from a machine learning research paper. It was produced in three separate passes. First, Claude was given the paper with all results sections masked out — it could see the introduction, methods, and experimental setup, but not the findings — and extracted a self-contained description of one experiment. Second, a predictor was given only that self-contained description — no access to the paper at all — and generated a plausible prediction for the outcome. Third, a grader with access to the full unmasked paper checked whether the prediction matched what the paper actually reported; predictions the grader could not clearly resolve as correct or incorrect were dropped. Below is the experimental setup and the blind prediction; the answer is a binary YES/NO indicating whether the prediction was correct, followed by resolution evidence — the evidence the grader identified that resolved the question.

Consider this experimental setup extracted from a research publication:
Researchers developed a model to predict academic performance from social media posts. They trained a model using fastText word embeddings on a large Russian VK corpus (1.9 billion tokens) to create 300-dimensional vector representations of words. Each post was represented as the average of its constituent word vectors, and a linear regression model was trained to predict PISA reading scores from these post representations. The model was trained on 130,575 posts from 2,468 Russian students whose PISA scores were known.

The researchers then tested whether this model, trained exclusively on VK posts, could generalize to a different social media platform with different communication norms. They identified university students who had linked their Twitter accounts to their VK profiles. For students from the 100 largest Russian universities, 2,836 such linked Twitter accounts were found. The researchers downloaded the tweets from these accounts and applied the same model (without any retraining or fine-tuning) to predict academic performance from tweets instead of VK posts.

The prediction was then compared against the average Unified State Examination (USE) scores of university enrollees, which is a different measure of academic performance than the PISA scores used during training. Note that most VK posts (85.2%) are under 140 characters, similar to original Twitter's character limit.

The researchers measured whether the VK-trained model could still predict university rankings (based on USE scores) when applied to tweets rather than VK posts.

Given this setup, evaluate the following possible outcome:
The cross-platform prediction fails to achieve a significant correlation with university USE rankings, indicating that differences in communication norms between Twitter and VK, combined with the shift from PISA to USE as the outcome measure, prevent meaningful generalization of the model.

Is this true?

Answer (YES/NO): NO